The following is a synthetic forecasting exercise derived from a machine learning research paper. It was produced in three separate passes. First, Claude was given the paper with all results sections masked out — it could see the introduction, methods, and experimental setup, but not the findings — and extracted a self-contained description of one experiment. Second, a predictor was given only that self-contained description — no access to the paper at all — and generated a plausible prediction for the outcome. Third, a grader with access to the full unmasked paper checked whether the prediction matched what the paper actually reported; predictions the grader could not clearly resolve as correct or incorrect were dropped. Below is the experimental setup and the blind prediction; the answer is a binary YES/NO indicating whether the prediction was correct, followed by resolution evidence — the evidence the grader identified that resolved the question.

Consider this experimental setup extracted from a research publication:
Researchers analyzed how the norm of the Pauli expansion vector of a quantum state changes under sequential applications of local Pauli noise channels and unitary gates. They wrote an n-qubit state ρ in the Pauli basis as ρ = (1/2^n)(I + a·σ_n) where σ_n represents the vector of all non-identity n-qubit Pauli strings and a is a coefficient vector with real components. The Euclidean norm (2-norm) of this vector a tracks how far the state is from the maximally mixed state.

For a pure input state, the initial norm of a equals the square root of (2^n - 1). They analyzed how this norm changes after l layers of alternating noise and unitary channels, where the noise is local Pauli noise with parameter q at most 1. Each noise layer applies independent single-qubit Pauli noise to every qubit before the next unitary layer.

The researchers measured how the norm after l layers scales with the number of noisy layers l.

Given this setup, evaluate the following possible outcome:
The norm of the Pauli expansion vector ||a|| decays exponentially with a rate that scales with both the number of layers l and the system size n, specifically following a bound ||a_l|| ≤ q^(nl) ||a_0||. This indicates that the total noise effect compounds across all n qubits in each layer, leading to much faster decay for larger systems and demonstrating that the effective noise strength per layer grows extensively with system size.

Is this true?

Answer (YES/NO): NO